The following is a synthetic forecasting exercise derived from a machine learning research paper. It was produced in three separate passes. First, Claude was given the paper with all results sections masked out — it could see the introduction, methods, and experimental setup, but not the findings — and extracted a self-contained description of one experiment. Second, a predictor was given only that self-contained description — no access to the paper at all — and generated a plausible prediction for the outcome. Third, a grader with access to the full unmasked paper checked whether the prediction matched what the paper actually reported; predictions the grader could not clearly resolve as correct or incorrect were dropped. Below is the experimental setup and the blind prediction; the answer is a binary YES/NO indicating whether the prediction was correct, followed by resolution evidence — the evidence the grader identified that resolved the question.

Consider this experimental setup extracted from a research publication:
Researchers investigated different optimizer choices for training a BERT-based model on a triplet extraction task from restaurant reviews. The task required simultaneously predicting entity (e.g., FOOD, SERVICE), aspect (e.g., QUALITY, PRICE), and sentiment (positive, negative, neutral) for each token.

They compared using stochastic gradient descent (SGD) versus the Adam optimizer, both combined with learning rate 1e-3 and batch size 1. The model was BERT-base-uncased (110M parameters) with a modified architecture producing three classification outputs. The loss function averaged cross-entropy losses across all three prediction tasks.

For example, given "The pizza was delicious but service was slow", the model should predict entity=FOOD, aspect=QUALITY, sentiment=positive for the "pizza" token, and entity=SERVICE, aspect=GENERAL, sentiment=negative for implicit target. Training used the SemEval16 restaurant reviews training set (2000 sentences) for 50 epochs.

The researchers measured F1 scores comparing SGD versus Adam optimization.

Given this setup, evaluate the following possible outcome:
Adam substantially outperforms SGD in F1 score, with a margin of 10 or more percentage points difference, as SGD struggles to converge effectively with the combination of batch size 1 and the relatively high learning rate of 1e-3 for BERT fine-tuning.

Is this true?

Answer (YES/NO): NO